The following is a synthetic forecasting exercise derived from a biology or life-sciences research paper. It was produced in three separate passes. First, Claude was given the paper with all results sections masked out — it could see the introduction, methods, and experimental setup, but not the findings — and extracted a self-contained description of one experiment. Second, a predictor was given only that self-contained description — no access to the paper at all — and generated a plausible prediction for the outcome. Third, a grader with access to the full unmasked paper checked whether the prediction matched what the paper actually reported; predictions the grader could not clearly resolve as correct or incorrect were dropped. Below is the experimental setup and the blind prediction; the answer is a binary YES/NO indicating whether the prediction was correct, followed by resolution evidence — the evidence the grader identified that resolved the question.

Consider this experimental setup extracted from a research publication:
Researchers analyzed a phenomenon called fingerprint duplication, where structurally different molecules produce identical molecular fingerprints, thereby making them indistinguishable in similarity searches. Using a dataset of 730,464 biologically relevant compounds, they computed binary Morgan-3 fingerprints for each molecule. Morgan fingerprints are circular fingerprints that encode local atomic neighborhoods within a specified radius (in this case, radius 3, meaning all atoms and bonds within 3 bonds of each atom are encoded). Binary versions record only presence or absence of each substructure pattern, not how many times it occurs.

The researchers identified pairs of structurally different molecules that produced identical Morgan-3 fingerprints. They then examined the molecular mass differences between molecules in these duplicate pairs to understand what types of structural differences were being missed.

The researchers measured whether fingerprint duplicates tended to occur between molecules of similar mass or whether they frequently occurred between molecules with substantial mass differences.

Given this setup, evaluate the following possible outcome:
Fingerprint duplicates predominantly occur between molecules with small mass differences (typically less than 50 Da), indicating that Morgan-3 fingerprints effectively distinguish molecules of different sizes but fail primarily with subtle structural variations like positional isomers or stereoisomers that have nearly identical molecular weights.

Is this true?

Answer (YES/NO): NO